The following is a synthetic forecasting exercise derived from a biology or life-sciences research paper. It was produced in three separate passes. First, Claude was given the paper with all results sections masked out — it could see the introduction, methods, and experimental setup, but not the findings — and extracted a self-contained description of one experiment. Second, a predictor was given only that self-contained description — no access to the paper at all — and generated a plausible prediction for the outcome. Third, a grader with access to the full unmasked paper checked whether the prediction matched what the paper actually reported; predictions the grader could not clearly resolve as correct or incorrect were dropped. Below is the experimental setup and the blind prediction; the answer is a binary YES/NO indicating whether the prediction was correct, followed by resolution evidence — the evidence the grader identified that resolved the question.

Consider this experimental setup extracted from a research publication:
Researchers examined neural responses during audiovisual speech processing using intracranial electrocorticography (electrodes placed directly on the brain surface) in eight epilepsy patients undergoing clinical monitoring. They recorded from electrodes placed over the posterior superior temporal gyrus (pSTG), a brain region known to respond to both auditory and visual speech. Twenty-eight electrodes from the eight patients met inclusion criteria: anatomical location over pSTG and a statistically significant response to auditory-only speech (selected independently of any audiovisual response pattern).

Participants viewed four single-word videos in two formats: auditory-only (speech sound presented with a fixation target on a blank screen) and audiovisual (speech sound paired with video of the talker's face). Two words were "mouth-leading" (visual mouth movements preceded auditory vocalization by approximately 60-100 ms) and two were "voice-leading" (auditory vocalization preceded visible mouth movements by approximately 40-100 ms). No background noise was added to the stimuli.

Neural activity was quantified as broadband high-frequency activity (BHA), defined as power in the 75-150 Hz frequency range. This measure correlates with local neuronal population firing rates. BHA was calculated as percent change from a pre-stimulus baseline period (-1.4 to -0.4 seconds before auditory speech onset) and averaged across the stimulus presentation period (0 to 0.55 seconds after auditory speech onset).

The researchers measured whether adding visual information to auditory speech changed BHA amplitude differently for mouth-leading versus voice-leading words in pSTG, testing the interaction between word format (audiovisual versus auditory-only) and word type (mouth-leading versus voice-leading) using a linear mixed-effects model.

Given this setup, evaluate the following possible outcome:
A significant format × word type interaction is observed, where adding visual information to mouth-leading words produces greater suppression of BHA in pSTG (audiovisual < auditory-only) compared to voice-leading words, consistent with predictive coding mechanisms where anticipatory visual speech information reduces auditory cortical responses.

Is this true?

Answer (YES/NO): YES